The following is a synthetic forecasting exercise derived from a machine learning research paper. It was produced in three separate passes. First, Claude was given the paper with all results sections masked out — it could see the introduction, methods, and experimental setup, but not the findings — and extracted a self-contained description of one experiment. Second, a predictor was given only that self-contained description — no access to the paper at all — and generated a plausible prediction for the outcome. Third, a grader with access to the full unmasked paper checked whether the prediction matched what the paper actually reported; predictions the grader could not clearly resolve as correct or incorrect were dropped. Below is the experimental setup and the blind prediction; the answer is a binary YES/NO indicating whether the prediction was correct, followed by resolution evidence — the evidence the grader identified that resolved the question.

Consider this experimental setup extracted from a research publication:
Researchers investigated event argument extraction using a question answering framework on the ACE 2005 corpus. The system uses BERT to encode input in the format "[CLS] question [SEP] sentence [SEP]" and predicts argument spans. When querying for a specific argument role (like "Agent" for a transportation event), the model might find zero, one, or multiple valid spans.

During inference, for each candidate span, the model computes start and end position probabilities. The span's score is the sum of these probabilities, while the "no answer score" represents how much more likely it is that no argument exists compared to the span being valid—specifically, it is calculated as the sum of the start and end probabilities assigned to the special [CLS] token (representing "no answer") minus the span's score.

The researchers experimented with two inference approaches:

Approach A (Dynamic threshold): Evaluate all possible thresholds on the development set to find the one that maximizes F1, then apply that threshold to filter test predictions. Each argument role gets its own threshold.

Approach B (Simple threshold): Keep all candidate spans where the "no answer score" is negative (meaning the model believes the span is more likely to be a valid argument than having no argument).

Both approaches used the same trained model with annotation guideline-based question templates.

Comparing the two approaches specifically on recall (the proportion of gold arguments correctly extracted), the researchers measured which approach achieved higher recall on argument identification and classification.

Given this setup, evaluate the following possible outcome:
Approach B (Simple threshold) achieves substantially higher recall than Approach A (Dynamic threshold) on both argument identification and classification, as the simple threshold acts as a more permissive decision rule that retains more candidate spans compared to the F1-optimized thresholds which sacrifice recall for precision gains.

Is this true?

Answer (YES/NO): YES